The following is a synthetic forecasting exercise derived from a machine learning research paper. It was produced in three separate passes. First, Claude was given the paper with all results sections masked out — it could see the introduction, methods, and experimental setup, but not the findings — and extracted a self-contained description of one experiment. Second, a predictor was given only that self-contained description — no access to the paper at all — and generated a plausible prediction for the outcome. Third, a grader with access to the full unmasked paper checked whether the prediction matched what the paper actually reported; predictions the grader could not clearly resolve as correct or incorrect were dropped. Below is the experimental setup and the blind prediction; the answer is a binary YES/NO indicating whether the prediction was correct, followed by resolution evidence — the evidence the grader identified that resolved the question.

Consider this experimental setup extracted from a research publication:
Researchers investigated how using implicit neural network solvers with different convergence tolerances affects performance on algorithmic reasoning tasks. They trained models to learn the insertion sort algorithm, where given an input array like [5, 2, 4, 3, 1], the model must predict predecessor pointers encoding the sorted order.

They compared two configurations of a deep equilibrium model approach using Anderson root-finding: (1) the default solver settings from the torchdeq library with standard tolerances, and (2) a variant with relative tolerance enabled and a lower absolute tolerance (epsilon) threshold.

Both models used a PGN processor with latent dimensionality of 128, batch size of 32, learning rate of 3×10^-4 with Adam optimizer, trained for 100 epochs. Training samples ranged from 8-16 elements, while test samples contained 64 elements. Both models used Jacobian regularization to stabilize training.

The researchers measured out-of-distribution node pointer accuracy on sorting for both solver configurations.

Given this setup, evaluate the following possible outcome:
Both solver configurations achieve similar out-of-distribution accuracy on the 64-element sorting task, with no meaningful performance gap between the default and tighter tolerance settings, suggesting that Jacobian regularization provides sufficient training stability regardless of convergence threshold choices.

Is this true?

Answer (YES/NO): NO